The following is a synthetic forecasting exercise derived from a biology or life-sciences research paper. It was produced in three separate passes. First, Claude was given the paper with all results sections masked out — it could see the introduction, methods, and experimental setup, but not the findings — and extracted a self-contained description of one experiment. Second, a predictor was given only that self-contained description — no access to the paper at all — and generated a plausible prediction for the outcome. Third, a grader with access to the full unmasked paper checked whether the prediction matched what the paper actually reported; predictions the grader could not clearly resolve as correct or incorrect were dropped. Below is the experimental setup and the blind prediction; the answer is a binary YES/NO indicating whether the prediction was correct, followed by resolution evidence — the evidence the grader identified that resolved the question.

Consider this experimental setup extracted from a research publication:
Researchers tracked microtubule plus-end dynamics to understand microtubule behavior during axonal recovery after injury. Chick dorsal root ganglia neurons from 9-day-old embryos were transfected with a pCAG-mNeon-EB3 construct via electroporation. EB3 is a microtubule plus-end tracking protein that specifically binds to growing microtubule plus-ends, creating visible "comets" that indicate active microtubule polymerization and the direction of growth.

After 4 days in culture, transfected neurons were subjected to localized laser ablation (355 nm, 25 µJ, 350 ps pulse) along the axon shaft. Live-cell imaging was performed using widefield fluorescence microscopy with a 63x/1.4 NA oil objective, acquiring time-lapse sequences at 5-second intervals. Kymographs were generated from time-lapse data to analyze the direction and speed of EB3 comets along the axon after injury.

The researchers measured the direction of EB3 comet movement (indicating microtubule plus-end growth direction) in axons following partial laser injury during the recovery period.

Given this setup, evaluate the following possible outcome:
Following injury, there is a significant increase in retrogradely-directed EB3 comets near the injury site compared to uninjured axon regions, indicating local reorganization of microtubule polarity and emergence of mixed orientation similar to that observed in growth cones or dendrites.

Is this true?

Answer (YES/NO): NO